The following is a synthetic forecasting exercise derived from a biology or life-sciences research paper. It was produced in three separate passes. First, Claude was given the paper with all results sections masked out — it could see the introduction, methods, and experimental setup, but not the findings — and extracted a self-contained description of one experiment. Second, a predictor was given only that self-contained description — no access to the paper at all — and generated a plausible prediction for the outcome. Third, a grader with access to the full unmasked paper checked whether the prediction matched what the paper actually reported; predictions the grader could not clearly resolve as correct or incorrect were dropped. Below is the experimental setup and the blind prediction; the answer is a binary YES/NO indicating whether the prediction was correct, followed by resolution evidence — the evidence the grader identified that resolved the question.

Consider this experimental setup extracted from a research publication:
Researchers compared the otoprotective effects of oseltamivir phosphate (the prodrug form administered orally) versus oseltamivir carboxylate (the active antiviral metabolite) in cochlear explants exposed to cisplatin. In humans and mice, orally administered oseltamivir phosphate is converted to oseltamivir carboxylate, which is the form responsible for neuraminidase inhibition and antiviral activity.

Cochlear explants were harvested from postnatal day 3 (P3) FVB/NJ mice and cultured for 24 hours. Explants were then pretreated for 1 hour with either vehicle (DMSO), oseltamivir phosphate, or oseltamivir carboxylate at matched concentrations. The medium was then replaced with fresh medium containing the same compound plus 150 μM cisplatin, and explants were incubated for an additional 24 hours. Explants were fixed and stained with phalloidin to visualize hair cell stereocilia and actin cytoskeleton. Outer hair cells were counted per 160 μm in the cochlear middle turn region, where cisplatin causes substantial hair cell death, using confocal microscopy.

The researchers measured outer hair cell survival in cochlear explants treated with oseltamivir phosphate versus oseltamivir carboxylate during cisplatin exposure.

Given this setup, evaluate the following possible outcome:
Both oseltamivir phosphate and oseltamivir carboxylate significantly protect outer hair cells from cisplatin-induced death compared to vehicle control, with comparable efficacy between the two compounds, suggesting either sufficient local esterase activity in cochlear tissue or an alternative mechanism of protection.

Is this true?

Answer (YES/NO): YES